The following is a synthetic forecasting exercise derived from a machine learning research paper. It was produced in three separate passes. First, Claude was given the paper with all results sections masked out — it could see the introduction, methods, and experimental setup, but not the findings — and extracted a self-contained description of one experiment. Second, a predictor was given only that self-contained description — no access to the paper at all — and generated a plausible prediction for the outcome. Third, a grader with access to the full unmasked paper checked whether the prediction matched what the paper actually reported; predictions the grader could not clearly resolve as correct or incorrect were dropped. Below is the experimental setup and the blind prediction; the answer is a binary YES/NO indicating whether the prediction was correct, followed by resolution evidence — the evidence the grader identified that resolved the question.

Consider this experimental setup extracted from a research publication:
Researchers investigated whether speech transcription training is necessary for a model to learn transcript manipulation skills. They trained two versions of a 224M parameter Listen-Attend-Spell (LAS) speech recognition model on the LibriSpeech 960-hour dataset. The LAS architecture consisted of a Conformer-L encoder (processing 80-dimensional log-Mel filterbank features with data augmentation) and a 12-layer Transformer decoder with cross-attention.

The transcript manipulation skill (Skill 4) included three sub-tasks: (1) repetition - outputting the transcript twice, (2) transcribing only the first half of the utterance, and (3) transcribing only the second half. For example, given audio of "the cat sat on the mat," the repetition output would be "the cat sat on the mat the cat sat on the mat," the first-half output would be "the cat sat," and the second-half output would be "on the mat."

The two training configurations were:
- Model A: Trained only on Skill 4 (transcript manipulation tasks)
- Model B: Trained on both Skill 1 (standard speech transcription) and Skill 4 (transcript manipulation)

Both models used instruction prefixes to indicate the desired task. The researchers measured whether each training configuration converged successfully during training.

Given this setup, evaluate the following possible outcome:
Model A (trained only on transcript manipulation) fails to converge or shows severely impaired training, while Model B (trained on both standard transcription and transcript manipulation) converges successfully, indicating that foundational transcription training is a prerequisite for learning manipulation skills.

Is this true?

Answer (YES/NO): YES